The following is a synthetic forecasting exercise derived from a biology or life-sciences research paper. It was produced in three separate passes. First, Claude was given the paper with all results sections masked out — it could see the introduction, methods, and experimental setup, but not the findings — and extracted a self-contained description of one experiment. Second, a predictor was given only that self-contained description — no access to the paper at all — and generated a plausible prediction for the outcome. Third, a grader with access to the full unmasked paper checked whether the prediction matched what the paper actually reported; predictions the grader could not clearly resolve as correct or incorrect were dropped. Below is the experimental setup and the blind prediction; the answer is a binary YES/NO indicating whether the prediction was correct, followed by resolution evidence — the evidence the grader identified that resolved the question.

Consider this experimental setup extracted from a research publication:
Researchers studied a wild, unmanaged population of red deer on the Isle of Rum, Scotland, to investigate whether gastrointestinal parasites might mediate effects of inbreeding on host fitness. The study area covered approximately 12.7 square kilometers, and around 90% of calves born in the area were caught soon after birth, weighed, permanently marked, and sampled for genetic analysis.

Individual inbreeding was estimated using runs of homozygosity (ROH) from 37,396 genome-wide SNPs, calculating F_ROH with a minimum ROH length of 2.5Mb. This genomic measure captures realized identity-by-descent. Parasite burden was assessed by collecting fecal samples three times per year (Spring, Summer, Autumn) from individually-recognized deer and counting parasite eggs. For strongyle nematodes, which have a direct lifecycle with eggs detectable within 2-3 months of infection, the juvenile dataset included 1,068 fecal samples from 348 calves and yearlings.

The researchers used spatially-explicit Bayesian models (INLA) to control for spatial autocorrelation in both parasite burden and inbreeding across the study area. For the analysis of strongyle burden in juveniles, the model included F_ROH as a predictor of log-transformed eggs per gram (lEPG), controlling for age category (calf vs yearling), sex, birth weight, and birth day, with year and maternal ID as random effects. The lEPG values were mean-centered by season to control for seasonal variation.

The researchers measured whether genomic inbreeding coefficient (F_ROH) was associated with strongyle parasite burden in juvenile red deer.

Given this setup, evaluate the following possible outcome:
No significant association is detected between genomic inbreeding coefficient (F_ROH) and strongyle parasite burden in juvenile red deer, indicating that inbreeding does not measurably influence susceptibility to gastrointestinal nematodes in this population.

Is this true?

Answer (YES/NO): NO